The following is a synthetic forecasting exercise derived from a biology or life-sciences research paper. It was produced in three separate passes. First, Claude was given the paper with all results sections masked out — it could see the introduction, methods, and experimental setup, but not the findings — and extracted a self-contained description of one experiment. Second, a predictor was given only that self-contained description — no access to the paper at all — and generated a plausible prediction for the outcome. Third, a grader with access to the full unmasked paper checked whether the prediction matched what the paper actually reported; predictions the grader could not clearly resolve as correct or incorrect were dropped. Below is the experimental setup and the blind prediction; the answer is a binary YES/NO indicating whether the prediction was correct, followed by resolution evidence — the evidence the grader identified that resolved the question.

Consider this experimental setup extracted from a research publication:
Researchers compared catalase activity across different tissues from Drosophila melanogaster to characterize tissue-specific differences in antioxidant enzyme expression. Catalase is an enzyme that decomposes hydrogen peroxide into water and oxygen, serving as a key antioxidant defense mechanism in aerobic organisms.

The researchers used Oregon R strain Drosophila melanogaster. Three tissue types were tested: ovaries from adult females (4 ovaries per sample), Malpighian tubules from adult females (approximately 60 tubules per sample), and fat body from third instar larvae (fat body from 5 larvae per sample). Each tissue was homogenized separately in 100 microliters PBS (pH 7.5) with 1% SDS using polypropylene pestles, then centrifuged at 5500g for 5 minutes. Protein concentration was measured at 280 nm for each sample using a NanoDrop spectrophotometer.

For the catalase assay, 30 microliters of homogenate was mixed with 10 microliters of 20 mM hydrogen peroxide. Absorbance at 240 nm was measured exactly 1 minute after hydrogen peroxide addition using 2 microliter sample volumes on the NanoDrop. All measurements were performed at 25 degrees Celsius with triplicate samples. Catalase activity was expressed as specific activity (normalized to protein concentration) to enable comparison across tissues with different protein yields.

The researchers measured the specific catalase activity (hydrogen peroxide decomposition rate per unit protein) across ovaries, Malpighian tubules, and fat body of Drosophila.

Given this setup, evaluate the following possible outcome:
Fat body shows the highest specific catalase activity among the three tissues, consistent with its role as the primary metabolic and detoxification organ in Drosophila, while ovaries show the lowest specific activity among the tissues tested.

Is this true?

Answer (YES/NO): NO